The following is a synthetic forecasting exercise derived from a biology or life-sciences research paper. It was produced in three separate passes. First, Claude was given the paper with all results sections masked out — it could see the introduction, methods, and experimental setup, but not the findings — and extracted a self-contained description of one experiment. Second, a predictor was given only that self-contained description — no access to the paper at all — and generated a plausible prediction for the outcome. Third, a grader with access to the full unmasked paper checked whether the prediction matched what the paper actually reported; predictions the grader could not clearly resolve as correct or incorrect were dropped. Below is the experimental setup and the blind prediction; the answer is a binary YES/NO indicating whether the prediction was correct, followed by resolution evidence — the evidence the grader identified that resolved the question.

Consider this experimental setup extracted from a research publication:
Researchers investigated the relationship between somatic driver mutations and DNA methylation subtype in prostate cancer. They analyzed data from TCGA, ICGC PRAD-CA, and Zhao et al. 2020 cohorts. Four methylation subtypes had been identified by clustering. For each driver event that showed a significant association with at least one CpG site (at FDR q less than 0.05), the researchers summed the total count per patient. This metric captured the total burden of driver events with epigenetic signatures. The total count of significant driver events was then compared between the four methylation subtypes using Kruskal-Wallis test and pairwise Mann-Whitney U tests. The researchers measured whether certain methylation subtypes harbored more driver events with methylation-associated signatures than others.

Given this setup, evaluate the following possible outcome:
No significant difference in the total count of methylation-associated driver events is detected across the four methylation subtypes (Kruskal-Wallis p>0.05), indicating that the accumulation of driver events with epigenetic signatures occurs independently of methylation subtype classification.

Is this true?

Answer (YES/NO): NO